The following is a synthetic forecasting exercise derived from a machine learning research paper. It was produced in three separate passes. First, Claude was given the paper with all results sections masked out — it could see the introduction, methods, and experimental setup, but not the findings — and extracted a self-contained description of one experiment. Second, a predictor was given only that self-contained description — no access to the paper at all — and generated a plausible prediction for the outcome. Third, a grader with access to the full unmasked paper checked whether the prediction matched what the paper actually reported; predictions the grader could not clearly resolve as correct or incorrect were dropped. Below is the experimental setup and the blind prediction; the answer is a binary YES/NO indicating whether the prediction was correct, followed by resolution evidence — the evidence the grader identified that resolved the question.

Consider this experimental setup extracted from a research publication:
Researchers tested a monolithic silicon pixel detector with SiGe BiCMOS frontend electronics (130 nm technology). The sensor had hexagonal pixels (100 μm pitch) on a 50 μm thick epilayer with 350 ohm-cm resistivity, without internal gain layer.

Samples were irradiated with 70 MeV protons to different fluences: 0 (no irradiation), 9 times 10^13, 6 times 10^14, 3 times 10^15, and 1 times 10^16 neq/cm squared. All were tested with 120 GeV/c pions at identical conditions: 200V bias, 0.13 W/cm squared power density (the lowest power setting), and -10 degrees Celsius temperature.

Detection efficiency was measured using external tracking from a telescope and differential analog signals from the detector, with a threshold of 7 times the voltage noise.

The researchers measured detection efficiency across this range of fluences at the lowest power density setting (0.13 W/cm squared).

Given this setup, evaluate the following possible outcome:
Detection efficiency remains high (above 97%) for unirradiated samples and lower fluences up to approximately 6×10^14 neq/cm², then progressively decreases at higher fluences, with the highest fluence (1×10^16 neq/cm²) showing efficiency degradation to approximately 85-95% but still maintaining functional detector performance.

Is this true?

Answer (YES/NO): YES